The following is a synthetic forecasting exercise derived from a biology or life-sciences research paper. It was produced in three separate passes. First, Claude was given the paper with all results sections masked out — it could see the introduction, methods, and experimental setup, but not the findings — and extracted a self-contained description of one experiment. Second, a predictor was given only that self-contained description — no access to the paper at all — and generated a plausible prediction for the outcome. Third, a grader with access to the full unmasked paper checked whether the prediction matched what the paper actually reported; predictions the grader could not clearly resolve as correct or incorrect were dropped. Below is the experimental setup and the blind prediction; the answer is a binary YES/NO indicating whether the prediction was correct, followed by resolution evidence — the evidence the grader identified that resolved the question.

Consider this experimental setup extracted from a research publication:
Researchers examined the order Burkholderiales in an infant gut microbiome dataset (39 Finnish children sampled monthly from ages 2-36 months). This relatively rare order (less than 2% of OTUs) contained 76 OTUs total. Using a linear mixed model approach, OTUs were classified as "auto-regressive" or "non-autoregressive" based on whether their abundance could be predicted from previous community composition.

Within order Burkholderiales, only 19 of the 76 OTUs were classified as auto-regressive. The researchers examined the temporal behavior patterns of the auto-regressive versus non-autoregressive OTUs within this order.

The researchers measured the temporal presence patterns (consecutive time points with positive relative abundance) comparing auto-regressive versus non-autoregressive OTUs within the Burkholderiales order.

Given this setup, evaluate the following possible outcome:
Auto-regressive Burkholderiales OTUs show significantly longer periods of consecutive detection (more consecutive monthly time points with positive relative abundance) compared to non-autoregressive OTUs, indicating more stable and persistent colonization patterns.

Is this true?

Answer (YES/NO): YES